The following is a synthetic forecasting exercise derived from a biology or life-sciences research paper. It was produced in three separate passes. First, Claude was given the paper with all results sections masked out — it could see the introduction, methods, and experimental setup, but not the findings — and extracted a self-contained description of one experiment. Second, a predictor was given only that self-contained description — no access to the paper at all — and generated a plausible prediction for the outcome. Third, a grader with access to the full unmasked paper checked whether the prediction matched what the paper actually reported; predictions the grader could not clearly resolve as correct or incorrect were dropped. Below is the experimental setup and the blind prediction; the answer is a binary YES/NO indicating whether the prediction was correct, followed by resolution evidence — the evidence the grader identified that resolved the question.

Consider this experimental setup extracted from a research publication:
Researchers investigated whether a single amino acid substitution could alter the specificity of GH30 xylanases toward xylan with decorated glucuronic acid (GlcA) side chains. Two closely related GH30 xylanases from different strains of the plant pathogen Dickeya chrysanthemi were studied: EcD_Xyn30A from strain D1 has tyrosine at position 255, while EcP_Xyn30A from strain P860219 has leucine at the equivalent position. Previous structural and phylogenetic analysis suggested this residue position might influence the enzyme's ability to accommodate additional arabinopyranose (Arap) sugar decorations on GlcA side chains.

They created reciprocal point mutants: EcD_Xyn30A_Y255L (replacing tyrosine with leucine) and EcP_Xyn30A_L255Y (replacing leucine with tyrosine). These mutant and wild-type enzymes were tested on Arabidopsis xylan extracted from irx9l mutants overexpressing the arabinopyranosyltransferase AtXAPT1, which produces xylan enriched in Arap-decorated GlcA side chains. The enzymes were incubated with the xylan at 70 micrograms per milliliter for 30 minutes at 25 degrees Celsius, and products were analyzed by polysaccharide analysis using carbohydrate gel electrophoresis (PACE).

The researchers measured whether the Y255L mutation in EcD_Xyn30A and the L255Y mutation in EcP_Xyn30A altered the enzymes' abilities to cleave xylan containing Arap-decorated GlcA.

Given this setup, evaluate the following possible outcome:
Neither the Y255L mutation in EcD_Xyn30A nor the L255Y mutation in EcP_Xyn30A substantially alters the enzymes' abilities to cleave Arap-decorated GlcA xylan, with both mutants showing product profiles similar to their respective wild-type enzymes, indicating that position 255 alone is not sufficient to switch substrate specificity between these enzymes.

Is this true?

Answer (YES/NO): NO